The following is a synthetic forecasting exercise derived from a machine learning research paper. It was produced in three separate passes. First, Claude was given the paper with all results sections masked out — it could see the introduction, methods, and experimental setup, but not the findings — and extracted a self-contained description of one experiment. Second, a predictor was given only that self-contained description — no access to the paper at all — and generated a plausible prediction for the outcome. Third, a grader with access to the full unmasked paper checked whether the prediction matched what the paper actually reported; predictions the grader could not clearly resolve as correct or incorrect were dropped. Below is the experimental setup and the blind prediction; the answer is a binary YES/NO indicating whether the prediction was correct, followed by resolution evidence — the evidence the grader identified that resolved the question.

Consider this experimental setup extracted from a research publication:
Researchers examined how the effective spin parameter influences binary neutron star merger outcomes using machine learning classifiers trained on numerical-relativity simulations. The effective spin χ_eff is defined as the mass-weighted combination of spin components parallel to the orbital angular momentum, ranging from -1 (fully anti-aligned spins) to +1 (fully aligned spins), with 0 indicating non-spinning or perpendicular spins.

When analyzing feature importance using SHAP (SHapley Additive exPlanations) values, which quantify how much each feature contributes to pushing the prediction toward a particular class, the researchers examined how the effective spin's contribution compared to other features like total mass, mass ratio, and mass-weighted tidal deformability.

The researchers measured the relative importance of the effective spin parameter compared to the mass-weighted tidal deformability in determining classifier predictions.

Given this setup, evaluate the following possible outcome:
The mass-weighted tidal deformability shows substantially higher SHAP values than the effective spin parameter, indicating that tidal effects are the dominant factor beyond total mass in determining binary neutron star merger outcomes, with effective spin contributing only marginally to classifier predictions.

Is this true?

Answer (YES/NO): YES